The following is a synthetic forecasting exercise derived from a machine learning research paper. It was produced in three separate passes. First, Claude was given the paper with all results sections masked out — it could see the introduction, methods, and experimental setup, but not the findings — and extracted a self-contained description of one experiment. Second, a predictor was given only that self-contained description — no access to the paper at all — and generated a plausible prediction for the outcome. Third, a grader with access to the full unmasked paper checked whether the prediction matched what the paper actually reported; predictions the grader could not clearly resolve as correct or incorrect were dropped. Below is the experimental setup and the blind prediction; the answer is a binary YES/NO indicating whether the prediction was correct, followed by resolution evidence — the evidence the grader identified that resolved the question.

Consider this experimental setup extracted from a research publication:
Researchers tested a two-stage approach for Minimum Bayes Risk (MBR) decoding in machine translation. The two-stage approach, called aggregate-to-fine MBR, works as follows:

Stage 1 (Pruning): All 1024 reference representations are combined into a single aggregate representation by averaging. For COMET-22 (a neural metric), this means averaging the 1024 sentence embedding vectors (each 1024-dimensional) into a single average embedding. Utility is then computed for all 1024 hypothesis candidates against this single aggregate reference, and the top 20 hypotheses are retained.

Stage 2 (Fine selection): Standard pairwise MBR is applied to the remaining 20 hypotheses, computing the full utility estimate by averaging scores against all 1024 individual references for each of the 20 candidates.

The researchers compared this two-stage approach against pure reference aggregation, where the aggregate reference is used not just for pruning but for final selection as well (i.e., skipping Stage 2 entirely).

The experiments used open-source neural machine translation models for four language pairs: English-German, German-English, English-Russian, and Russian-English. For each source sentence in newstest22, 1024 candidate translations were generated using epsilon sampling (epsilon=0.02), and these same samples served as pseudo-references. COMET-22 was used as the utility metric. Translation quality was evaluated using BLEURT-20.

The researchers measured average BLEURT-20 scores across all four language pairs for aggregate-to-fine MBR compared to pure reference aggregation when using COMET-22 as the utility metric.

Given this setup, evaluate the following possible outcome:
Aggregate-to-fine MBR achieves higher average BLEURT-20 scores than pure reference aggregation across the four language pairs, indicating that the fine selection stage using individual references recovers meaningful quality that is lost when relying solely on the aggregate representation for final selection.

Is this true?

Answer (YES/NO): YES